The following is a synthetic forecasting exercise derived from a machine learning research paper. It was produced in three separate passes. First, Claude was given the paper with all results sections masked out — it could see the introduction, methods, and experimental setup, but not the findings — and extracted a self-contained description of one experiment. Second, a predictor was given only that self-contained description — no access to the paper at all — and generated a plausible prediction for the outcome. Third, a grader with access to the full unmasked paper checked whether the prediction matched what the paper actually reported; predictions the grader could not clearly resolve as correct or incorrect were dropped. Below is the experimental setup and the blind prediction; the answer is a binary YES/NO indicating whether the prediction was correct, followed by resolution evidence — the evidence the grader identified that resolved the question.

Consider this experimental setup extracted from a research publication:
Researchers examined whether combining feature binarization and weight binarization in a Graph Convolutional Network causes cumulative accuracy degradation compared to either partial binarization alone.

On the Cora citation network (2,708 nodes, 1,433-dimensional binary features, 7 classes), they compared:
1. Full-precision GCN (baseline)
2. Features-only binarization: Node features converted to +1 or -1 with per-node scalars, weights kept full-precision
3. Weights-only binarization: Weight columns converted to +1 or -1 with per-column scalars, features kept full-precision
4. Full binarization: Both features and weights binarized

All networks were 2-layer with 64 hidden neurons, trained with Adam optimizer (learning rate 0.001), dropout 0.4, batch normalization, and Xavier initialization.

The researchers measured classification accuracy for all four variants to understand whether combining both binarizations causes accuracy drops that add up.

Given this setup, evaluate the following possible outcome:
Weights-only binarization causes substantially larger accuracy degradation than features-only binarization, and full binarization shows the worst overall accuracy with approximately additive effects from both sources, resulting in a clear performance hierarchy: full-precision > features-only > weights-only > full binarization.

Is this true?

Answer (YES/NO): NO